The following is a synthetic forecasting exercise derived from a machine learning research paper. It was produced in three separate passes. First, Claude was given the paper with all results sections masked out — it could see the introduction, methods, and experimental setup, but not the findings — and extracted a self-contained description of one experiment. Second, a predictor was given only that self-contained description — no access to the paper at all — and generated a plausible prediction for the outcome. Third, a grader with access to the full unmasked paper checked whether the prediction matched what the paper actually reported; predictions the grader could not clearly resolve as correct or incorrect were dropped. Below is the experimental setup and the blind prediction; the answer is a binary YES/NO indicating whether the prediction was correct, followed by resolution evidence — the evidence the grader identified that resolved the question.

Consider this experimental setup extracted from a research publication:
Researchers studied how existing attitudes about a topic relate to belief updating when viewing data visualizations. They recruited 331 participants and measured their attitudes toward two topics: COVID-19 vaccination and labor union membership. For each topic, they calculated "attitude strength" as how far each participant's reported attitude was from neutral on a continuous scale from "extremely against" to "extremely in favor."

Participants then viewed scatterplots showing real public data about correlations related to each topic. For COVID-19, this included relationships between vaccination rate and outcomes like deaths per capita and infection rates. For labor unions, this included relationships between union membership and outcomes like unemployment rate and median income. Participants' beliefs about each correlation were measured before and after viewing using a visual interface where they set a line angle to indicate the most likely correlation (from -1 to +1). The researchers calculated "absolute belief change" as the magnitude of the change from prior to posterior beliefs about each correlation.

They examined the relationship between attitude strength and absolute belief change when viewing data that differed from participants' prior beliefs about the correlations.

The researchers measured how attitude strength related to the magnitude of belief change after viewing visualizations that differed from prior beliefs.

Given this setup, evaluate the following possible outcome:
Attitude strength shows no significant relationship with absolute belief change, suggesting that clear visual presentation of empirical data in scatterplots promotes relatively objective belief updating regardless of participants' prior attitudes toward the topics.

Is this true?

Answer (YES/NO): NO